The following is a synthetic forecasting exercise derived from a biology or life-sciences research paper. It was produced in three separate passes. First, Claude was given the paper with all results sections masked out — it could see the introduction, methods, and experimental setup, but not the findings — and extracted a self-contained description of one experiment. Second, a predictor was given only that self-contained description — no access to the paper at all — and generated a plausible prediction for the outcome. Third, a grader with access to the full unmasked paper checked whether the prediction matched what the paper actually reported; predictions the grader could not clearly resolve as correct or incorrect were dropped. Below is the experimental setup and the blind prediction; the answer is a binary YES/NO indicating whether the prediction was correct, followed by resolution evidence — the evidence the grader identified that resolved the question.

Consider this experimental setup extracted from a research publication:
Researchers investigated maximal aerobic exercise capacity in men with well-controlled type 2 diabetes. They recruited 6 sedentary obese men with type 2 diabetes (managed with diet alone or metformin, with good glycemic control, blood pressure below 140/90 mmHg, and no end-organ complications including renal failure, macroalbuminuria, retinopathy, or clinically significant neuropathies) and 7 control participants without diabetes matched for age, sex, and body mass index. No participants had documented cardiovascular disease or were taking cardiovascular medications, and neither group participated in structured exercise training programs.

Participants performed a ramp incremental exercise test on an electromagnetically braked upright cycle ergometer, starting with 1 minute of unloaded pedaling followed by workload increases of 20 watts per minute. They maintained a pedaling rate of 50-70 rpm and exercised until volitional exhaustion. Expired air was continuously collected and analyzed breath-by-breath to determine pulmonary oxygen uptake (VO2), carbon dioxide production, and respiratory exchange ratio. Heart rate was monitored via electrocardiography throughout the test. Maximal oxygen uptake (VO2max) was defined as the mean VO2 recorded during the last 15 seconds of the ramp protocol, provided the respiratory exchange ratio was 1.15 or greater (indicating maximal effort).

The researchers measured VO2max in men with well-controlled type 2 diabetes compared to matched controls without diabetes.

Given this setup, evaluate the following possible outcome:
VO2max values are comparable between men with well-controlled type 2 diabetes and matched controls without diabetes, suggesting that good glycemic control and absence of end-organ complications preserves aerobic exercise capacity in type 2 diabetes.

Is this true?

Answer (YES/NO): YES